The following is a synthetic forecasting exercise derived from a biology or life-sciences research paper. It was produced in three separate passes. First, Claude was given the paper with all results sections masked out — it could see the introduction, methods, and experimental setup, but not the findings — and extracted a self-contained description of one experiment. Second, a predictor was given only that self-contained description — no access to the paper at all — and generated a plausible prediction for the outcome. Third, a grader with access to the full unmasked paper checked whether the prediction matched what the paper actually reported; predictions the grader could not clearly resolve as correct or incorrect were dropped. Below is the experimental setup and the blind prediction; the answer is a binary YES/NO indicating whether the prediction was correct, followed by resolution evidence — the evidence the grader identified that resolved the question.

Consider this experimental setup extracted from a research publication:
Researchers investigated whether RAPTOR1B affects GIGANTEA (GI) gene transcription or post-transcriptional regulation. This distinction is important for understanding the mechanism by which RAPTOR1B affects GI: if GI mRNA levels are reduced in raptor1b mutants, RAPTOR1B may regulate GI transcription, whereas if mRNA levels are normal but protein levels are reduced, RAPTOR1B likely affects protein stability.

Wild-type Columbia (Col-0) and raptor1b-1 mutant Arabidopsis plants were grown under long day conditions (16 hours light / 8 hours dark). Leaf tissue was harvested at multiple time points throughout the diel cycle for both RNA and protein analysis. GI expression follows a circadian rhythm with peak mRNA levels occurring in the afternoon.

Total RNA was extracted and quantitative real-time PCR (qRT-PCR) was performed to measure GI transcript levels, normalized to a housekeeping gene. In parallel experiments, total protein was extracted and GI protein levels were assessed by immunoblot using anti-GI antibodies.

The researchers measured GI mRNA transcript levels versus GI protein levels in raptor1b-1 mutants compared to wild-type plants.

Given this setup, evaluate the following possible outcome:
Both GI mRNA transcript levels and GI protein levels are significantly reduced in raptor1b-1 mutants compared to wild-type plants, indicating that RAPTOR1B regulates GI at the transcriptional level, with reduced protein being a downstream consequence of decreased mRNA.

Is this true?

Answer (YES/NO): NO